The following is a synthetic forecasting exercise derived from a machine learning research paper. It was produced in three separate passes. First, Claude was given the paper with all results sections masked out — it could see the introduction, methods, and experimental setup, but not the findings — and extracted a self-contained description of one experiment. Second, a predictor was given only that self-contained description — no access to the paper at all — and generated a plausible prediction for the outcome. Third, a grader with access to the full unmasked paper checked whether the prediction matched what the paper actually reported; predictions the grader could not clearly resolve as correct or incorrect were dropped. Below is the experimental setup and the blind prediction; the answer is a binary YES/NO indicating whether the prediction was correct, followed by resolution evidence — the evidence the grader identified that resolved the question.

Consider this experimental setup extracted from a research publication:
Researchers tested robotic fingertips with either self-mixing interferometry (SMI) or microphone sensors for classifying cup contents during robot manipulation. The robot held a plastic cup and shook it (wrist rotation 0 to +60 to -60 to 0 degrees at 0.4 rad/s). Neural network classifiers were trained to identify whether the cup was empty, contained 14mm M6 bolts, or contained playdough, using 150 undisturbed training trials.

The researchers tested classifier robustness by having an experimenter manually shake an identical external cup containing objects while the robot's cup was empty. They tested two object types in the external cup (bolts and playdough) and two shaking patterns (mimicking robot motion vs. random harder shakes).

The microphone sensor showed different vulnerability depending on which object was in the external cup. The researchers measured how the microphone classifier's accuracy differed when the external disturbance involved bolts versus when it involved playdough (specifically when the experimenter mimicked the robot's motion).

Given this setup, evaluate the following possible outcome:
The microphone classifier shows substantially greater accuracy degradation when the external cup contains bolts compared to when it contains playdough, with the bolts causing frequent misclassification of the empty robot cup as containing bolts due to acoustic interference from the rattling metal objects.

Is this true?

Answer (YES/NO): YES